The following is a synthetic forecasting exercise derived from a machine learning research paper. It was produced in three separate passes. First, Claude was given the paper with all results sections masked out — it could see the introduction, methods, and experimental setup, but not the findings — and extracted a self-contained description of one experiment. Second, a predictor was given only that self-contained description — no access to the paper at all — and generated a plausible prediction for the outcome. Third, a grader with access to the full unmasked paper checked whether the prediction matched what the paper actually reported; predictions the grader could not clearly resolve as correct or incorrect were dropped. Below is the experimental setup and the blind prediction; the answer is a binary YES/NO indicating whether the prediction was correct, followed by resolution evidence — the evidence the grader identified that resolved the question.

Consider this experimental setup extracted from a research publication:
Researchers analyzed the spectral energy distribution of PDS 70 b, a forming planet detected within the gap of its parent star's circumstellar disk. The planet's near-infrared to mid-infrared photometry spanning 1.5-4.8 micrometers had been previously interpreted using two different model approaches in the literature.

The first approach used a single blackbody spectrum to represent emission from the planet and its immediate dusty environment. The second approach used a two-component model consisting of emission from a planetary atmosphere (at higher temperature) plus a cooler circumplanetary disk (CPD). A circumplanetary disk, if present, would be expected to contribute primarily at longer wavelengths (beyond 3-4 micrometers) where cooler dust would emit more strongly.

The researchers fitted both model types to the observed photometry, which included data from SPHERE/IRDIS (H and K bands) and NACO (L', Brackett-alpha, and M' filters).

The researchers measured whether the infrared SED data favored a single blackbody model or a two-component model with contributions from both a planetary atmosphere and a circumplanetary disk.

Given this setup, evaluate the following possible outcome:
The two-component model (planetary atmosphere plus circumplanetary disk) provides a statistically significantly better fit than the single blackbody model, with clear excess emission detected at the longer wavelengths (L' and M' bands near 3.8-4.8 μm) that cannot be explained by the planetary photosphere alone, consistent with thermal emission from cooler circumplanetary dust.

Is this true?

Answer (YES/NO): NO